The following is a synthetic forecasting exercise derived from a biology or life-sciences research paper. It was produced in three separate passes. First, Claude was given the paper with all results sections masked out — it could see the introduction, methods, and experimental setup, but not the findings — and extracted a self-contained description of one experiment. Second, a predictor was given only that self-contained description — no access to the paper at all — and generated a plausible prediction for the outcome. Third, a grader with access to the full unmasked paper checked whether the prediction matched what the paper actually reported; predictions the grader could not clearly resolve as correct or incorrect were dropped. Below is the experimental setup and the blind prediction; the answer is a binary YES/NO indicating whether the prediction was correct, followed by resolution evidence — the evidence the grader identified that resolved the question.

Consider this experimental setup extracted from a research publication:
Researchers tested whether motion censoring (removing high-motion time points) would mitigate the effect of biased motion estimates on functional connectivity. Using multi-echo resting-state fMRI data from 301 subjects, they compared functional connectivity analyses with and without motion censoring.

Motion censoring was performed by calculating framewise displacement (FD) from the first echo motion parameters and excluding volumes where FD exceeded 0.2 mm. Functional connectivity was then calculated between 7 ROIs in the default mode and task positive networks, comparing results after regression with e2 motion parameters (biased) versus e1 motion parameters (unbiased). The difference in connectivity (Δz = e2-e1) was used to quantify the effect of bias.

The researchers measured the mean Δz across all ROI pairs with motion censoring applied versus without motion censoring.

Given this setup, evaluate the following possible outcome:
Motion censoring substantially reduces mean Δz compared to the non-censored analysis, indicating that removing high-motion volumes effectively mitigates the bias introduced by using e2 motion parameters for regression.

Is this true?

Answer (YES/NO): NO